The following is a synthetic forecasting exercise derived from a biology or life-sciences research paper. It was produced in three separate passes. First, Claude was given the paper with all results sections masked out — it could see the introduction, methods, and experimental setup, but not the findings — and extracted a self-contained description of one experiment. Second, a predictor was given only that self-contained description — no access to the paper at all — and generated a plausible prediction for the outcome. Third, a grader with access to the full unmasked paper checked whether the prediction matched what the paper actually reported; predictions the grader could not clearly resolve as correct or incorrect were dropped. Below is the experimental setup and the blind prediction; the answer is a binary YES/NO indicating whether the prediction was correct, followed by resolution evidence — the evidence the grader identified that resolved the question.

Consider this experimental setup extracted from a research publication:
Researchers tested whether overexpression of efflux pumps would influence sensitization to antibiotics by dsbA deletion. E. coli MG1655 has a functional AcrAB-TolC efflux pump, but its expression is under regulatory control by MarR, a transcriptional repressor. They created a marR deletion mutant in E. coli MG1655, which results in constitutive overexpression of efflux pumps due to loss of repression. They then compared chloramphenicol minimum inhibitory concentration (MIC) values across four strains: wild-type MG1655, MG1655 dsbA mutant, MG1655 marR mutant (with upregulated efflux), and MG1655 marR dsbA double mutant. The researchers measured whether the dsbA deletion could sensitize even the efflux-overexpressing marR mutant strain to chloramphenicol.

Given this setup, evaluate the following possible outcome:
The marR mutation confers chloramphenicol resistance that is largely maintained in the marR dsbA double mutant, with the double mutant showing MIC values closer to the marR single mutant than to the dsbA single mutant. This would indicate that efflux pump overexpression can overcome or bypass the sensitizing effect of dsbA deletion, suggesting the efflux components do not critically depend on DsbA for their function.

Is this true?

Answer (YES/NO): NO